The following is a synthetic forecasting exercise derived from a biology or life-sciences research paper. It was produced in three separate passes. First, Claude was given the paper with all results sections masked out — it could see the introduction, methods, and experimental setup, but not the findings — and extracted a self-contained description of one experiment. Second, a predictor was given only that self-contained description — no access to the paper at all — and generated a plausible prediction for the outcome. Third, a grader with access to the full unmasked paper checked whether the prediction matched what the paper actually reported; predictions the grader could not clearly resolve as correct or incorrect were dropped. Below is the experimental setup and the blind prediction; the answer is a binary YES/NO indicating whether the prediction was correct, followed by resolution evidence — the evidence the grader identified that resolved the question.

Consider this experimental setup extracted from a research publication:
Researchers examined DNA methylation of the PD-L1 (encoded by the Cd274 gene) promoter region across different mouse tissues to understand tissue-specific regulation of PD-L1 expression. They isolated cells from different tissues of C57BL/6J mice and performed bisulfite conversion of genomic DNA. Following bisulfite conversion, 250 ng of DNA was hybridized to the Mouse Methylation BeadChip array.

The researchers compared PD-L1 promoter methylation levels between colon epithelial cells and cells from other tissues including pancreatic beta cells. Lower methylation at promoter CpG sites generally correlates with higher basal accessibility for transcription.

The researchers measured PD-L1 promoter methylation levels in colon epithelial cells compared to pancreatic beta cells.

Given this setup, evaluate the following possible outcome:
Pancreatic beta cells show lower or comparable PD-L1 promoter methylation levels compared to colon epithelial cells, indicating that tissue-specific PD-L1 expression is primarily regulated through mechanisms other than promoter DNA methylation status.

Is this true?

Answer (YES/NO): NO